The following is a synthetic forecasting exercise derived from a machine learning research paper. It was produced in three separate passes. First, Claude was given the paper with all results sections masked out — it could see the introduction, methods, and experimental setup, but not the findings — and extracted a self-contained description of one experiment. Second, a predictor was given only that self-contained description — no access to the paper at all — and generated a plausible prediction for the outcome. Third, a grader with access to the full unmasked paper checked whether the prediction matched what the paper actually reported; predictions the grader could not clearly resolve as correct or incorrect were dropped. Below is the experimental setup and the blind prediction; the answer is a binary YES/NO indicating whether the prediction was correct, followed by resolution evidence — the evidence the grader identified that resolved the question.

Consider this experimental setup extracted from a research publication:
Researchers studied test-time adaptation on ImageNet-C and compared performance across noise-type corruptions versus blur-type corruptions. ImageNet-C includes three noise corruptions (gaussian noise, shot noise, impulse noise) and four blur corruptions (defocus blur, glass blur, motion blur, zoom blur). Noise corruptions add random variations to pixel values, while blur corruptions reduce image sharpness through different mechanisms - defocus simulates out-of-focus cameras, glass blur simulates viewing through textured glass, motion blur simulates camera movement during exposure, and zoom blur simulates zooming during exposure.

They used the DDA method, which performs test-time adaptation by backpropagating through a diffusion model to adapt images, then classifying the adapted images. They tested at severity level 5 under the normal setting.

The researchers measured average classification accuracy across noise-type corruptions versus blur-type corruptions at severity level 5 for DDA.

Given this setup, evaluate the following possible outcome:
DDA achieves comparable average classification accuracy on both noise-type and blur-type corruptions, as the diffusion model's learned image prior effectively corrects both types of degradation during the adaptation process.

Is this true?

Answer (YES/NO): NO